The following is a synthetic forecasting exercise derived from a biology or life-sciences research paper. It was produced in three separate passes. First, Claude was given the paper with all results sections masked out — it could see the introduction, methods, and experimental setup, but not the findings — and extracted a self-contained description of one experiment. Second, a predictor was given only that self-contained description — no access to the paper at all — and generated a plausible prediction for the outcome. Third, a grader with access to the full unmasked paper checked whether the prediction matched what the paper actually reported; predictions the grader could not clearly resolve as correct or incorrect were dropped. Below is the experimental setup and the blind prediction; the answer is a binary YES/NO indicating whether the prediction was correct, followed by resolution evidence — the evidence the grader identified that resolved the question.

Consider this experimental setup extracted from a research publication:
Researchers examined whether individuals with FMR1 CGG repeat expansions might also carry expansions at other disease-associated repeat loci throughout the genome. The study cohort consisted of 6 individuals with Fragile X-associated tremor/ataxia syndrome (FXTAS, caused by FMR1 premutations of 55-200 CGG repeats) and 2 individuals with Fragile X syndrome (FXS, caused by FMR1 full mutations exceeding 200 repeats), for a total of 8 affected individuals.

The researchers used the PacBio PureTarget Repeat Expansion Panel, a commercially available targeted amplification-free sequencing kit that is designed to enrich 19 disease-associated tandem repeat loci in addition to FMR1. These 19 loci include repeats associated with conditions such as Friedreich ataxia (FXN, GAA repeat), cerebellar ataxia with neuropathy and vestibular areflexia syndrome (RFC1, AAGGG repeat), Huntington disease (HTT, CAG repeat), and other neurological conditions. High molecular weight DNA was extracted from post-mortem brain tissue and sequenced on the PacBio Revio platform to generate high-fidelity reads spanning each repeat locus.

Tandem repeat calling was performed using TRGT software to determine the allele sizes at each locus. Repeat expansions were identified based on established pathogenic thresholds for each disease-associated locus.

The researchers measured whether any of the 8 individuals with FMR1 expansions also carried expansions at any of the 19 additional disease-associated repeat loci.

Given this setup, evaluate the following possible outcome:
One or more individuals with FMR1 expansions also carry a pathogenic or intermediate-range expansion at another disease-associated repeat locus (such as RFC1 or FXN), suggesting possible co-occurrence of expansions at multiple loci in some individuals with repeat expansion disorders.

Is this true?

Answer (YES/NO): YES